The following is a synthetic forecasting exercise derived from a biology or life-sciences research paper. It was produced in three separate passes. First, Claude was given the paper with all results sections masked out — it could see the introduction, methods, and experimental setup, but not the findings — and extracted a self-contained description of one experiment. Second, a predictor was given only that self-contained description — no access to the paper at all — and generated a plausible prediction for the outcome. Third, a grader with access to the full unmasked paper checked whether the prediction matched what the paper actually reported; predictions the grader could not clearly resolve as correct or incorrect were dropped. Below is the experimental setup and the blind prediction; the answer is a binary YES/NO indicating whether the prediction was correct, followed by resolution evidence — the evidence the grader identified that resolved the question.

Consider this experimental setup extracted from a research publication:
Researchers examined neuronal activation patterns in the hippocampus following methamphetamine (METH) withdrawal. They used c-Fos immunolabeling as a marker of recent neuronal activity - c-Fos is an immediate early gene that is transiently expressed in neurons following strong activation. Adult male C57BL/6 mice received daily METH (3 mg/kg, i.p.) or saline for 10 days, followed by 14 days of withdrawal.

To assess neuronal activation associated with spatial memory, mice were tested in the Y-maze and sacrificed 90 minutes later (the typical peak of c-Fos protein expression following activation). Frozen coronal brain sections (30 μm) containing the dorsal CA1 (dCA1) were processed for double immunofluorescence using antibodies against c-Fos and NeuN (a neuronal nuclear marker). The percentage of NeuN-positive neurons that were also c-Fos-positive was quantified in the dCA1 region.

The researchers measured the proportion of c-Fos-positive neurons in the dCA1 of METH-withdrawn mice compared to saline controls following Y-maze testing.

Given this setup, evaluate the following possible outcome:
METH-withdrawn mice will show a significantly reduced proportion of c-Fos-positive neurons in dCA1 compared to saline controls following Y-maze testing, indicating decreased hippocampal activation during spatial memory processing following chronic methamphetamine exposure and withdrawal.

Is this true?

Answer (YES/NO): NO